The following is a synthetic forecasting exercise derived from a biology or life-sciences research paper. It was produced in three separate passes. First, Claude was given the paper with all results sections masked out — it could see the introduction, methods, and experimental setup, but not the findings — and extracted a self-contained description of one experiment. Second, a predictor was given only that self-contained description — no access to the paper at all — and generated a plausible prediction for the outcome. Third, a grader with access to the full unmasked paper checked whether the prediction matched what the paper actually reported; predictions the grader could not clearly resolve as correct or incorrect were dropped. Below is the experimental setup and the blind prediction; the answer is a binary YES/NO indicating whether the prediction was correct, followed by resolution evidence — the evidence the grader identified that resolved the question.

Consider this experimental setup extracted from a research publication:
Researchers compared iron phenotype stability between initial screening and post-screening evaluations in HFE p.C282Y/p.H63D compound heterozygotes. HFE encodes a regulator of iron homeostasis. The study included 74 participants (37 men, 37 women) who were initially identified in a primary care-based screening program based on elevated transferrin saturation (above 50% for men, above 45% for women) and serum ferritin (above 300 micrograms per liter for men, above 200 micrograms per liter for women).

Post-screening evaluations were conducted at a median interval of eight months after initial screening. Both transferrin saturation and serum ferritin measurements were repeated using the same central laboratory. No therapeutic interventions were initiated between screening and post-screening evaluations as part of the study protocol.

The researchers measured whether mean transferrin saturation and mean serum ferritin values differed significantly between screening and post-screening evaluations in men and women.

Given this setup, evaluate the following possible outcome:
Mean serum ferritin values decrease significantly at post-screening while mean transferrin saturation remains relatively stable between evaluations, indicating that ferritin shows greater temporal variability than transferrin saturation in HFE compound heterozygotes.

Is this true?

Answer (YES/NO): NO